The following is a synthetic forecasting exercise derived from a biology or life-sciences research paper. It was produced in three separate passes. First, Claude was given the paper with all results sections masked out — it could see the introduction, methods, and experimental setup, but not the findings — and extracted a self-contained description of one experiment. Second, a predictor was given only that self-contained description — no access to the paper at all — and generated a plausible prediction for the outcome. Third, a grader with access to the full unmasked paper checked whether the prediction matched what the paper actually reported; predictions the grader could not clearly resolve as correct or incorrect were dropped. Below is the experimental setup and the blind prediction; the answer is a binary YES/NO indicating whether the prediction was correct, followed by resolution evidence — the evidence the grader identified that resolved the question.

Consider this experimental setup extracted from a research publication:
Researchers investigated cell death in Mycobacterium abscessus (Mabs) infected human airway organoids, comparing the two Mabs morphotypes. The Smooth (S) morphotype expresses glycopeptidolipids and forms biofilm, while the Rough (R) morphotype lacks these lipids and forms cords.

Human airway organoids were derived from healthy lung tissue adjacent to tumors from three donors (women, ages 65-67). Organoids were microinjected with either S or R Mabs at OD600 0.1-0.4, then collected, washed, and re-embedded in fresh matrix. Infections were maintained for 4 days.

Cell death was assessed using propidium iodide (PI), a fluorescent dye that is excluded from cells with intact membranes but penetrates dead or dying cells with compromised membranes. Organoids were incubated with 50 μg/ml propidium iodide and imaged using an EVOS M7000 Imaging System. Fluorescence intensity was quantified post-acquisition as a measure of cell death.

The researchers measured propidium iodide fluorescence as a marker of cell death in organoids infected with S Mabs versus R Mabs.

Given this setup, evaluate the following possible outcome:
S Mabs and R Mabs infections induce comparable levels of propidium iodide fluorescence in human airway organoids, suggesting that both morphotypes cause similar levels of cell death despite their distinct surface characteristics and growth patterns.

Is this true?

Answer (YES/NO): NO